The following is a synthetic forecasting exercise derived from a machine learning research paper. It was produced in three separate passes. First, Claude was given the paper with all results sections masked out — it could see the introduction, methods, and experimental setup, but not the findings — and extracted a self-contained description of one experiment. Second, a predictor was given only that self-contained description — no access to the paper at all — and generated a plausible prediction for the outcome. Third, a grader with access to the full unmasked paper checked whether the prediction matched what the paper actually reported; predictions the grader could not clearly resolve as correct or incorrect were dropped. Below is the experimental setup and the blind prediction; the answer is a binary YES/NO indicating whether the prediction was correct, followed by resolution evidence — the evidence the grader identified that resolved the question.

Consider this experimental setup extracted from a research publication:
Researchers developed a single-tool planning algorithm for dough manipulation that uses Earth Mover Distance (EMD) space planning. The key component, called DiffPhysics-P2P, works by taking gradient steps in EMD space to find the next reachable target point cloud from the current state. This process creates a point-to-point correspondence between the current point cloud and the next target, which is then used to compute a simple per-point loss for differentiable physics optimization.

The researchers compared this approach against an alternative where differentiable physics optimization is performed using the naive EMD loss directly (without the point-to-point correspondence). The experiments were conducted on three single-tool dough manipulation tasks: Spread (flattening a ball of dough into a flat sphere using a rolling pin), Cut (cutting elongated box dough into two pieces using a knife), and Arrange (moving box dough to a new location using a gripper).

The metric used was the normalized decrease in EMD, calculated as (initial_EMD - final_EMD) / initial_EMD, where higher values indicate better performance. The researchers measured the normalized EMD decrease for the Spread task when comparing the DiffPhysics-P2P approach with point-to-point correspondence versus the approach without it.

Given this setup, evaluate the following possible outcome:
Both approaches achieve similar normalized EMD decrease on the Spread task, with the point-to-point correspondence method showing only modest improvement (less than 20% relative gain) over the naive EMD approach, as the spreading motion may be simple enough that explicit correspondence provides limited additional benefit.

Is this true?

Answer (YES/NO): NO